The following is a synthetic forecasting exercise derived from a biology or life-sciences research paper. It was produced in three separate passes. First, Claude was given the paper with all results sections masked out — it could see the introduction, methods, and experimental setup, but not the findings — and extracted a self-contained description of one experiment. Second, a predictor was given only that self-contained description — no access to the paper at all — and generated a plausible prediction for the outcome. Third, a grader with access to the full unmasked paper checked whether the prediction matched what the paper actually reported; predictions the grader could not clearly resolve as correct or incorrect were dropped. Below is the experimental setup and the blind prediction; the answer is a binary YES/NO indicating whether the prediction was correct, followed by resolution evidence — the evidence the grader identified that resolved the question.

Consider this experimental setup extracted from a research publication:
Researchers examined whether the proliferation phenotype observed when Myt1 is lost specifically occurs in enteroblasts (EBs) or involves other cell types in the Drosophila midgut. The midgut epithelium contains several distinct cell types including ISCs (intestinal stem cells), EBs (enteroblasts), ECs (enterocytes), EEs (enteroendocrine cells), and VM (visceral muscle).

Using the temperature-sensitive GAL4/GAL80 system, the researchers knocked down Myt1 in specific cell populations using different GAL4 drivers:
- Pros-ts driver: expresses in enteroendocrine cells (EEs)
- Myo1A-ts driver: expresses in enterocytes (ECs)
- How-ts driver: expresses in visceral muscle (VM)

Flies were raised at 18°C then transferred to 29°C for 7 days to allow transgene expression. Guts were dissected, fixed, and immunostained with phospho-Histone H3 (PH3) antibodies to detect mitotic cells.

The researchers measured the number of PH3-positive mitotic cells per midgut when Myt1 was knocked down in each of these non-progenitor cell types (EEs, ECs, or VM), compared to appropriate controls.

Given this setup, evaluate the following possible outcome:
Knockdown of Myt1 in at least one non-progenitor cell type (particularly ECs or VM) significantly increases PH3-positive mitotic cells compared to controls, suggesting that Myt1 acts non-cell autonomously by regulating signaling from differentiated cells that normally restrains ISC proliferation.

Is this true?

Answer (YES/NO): NO